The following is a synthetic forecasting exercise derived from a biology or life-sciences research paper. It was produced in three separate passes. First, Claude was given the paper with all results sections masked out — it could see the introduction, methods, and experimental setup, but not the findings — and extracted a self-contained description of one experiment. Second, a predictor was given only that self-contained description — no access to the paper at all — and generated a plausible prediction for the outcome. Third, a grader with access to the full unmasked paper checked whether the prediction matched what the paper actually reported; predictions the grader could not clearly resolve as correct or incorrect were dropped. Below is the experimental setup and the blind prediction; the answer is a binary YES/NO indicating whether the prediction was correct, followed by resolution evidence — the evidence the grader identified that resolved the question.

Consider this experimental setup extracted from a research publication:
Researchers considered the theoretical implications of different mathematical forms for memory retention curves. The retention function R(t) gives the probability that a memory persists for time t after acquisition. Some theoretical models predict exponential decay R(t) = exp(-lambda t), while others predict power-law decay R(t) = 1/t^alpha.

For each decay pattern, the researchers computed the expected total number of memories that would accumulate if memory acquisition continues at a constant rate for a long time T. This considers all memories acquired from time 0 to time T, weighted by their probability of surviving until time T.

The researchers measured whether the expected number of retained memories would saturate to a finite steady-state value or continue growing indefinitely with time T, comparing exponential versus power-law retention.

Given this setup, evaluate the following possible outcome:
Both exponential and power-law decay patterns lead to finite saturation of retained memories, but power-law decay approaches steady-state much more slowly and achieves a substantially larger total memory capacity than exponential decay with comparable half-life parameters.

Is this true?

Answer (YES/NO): NO